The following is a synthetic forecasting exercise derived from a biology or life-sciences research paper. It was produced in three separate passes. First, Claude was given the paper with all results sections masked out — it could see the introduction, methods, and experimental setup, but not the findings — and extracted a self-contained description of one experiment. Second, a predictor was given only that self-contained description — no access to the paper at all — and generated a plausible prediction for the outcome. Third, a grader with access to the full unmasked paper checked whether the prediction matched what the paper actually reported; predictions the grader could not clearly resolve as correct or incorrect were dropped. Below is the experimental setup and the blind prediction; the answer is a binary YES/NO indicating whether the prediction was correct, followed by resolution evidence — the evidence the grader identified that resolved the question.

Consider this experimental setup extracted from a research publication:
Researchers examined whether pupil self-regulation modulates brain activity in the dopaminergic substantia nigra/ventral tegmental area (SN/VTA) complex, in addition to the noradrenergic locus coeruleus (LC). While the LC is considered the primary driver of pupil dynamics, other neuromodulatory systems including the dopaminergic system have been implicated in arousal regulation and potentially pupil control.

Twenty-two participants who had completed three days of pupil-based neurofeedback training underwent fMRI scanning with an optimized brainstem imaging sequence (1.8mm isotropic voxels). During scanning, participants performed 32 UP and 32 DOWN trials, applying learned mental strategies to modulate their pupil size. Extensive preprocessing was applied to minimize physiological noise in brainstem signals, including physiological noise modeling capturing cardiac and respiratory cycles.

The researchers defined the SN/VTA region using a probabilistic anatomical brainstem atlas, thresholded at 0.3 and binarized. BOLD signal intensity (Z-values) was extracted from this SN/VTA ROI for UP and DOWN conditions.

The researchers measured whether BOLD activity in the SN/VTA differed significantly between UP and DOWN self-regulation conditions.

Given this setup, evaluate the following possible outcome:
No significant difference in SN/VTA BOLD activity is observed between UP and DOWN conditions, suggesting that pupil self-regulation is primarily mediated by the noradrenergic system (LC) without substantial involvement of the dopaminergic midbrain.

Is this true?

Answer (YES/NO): NO